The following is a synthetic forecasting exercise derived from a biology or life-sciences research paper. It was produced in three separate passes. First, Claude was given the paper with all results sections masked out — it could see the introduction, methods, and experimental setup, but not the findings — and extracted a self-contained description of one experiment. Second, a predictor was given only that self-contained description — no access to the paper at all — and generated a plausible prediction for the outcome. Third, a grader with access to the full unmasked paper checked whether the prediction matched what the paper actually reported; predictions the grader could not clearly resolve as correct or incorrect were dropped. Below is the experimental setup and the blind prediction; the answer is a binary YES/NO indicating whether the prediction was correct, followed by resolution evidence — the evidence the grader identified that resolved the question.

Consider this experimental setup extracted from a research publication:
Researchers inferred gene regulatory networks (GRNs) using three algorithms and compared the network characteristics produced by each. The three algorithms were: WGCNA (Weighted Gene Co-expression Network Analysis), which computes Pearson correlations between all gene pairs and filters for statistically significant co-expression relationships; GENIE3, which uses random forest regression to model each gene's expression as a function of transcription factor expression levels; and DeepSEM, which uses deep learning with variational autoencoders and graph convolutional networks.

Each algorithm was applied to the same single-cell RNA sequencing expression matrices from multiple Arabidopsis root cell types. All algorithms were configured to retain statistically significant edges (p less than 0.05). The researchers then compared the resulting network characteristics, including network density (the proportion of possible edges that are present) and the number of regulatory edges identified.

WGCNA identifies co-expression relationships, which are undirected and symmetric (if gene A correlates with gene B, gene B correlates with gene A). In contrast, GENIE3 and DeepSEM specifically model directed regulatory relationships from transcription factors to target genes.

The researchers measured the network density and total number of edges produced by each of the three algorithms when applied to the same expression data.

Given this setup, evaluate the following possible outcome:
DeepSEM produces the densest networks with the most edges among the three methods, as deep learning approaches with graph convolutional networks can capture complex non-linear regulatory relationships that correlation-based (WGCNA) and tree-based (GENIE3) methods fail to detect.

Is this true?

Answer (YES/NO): NO